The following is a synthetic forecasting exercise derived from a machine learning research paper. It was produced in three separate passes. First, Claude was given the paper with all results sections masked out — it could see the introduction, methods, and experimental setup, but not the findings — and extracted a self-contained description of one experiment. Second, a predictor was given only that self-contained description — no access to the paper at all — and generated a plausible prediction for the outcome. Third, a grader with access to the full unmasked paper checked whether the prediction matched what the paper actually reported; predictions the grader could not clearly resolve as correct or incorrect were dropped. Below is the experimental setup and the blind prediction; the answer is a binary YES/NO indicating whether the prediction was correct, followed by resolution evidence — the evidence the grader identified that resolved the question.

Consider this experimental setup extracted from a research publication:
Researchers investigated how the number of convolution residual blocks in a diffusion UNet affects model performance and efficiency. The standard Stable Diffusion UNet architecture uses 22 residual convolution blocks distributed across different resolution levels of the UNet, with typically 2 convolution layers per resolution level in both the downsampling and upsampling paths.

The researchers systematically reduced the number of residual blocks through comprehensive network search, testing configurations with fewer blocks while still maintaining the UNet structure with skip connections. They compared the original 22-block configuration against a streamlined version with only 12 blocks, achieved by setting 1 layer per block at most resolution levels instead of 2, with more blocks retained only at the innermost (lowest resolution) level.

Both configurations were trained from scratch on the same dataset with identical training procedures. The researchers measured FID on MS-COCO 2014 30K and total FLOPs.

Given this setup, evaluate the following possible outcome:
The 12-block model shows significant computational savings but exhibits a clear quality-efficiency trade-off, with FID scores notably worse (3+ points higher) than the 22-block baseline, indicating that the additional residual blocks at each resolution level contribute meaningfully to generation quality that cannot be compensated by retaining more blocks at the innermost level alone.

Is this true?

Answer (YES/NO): NO